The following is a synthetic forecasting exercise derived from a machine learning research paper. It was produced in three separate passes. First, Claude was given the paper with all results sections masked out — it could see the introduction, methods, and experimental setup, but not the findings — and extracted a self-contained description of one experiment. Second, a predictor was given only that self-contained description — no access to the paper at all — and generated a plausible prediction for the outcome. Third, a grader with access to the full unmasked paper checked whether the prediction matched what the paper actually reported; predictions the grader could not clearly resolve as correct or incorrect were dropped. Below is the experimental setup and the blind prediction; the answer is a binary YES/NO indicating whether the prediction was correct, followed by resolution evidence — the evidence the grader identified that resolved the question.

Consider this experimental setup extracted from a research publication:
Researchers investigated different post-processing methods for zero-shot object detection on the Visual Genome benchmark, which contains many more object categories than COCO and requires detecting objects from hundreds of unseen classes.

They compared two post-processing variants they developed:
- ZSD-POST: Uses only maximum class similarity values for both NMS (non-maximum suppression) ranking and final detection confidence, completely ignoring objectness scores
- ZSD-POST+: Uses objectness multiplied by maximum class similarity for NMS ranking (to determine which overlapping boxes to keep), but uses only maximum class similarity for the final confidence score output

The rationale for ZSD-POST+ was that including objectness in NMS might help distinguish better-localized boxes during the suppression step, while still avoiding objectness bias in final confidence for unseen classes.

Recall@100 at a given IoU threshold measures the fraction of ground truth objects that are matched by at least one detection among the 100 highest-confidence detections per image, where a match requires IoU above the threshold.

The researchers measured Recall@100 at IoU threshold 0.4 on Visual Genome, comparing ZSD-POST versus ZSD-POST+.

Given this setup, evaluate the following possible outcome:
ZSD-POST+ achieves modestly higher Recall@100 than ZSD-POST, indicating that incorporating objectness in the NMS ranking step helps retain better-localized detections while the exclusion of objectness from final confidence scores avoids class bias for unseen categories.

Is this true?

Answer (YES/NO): YES